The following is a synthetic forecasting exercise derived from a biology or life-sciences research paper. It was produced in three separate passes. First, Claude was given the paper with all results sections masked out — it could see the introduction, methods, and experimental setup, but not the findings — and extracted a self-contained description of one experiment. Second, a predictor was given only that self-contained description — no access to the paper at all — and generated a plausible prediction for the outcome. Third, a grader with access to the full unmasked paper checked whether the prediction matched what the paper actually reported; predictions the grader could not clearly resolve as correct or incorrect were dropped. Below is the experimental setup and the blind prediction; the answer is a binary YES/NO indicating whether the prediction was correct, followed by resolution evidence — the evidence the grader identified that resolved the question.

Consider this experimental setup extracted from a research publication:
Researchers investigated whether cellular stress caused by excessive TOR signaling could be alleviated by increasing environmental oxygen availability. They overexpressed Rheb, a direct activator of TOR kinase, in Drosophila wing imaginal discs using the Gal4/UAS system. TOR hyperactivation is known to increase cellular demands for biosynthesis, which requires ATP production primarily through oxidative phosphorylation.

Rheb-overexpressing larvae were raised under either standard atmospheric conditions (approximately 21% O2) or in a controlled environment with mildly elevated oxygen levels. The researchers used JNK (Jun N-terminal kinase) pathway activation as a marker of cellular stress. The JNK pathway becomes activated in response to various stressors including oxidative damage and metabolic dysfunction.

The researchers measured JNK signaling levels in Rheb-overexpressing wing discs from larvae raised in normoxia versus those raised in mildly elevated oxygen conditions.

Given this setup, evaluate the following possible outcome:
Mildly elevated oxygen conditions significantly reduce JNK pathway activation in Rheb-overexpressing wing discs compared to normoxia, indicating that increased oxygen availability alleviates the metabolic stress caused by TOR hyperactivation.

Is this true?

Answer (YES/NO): YES